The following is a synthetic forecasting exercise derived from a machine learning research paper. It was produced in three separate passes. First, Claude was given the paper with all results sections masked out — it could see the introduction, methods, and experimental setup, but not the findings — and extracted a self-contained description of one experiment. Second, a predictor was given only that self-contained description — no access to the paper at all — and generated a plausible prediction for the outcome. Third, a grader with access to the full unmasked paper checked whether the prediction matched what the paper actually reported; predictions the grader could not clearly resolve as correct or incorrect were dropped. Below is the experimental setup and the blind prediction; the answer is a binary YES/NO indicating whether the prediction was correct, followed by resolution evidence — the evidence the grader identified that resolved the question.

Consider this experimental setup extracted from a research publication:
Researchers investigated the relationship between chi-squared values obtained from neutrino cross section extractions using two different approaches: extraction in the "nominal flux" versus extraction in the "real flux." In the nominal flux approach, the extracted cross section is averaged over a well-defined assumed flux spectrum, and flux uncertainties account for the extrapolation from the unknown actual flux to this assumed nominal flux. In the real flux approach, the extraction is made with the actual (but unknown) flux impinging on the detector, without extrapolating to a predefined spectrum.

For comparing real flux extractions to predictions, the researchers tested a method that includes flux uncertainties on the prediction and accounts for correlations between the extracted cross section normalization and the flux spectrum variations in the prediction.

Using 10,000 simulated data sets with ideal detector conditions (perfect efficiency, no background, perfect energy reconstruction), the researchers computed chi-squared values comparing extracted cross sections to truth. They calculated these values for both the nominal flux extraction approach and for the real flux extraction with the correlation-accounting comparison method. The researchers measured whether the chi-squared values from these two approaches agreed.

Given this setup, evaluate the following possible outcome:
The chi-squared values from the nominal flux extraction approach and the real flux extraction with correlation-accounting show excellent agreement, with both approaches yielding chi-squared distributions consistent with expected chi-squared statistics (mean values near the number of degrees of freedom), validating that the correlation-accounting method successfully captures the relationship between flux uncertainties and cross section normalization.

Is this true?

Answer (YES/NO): YES